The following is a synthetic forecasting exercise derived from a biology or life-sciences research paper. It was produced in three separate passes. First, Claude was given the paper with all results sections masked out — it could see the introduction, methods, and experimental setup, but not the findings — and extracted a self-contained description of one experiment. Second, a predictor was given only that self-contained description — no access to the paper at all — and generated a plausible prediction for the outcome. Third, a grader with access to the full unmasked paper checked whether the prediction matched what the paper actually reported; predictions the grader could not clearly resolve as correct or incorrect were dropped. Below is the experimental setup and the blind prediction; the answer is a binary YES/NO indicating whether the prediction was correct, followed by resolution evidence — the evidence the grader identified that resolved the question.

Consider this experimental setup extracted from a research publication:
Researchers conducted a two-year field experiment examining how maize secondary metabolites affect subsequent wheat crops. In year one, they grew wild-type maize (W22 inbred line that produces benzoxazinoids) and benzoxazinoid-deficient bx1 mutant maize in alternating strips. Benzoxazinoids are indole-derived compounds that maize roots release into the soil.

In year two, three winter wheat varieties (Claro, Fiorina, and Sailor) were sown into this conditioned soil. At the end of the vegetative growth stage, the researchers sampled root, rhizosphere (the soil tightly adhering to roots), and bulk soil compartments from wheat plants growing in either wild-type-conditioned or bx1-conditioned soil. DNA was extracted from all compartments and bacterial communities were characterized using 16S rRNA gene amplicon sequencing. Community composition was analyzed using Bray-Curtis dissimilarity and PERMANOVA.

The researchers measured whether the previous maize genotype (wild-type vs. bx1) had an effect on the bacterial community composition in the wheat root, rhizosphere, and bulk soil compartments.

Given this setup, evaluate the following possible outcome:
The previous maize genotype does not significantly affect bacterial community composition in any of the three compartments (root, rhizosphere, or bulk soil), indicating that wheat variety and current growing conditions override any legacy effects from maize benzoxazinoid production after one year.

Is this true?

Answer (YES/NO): YES